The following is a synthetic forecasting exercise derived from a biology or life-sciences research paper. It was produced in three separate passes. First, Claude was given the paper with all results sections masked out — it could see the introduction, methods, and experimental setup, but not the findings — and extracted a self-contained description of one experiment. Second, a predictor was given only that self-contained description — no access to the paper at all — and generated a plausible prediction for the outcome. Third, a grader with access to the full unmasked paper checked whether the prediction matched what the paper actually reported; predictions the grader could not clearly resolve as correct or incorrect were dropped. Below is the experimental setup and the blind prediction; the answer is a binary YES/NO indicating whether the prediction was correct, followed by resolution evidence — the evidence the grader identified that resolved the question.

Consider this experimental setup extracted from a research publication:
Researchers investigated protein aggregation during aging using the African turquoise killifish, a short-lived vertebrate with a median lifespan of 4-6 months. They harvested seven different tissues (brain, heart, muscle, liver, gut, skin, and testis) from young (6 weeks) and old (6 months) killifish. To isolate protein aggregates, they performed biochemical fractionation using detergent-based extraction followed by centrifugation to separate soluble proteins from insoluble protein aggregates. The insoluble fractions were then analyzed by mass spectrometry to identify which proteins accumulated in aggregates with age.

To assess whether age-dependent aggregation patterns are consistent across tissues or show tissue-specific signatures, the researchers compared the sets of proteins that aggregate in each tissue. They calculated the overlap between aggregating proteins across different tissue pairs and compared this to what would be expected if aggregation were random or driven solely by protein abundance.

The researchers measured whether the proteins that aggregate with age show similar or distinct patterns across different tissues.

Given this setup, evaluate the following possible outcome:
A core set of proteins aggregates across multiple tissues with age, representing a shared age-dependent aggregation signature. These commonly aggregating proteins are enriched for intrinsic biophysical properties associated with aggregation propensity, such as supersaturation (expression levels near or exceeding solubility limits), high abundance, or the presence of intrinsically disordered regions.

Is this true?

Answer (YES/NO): NO